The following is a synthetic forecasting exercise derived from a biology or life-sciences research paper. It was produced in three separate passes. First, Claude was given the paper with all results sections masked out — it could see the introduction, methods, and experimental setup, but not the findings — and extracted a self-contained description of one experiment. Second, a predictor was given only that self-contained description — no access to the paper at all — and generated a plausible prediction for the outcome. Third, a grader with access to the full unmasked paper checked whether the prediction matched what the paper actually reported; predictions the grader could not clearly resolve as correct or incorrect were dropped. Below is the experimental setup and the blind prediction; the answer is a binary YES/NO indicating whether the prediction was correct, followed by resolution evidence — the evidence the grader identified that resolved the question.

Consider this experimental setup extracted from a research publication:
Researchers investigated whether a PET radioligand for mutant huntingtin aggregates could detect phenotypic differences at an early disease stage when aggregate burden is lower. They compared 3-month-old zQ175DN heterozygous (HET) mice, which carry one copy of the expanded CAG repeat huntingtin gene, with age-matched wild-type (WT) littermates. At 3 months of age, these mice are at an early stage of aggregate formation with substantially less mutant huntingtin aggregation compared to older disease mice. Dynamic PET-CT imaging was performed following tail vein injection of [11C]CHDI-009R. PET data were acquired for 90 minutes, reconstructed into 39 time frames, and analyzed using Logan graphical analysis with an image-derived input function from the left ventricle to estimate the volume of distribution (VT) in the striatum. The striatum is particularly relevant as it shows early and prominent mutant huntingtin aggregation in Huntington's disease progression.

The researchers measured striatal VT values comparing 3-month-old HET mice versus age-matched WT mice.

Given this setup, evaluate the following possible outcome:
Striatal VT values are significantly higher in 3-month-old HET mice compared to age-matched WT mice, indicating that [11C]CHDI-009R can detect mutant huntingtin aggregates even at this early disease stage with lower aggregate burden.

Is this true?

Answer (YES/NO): YES